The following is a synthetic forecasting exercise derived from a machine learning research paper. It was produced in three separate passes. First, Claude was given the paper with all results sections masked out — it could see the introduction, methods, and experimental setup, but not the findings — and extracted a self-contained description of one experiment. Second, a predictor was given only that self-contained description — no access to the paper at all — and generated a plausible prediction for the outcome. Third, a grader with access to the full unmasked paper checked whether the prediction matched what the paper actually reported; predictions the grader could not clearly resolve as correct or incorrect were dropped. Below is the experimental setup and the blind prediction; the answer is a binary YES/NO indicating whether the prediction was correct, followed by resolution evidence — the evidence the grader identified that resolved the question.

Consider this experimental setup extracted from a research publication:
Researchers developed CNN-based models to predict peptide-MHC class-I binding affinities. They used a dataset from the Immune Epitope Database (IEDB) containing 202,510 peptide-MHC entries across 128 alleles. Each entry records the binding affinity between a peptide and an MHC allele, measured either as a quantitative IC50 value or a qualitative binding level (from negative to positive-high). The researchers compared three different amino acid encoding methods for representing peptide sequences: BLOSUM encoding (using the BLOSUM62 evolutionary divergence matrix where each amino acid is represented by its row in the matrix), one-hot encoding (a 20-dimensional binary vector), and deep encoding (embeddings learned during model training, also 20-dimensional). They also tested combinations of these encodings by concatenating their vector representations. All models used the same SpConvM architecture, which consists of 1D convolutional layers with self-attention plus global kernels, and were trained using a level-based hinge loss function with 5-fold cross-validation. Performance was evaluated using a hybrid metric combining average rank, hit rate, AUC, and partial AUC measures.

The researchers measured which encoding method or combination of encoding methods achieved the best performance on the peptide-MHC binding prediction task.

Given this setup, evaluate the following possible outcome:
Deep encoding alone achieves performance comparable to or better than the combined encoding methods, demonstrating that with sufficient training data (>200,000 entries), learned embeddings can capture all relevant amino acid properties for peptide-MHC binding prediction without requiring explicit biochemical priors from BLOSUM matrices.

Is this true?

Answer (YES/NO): NO